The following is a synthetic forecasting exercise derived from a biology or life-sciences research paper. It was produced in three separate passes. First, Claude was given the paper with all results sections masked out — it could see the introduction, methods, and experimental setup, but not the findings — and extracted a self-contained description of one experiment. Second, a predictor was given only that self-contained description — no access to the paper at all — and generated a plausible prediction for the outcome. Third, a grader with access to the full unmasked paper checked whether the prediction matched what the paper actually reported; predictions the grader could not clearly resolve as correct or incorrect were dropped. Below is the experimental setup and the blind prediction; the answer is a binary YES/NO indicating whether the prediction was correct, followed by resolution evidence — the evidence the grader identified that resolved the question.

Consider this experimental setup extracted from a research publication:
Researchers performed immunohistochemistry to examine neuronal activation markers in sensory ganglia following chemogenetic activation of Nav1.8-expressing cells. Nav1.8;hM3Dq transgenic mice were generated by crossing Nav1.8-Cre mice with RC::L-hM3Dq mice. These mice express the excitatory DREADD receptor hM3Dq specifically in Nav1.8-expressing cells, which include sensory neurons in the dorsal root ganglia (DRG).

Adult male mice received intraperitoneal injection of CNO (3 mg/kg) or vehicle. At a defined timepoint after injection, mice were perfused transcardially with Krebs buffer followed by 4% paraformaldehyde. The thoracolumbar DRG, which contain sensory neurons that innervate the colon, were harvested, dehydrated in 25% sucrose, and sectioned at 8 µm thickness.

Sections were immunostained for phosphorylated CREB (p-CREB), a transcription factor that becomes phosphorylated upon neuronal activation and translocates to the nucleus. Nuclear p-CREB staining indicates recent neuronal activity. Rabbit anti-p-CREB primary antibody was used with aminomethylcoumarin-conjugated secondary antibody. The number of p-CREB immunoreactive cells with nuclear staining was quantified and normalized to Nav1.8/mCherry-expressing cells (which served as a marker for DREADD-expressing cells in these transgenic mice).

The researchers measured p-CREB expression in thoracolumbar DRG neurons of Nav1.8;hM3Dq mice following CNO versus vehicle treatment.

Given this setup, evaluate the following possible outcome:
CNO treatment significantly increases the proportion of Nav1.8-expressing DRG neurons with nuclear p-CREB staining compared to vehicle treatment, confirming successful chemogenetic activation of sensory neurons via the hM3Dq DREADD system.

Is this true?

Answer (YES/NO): YES